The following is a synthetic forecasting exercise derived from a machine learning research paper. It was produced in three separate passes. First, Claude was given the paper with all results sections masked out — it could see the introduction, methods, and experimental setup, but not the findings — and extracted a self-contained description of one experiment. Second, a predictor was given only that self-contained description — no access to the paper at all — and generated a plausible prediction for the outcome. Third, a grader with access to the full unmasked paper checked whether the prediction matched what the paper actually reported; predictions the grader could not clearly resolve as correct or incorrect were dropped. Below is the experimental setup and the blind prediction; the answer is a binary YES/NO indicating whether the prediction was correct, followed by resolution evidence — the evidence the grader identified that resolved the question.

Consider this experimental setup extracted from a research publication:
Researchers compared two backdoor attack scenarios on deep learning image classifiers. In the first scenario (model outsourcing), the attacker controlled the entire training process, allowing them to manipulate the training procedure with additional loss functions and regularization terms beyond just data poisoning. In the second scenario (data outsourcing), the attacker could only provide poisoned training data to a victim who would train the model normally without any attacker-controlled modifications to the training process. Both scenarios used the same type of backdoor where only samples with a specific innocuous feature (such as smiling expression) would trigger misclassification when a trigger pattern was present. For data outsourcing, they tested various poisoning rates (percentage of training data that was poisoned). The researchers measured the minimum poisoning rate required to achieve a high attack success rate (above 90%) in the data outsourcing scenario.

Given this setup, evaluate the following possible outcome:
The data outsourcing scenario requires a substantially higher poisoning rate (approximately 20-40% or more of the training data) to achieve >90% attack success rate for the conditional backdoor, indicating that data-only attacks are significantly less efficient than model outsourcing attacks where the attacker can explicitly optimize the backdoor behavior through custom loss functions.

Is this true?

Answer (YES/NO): NO